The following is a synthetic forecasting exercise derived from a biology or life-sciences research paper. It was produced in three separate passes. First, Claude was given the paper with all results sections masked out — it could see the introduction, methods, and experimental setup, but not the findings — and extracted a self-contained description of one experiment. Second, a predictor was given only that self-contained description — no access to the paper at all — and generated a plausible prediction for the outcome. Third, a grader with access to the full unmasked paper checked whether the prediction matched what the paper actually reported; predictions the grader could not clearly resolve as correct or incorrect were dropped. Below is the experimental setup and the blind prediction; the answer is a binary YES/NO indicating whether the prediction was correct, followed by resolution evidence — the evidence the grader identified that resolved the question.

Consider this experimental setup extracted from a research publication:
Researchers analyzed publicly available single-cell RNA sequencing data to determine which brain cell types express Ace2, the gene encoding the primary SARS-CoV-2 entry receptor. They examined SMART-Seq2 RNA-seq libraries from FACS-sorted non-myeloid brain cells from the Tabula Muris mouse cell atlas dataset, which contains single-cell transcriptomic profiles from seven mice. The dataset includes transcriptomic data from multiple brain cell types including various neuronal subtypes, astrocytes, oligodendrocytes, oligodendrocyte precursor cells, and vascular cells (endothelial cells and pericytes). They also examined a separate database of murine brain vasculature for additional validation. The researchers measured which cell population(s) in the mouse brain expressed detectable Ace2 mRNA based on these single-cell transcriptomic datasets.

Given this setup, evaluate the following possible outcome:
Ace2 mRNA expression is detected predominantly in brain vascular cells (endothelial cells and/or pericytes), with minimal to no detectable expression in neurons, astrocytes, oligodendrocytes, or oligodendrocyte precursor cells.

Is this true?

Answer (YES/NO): NO